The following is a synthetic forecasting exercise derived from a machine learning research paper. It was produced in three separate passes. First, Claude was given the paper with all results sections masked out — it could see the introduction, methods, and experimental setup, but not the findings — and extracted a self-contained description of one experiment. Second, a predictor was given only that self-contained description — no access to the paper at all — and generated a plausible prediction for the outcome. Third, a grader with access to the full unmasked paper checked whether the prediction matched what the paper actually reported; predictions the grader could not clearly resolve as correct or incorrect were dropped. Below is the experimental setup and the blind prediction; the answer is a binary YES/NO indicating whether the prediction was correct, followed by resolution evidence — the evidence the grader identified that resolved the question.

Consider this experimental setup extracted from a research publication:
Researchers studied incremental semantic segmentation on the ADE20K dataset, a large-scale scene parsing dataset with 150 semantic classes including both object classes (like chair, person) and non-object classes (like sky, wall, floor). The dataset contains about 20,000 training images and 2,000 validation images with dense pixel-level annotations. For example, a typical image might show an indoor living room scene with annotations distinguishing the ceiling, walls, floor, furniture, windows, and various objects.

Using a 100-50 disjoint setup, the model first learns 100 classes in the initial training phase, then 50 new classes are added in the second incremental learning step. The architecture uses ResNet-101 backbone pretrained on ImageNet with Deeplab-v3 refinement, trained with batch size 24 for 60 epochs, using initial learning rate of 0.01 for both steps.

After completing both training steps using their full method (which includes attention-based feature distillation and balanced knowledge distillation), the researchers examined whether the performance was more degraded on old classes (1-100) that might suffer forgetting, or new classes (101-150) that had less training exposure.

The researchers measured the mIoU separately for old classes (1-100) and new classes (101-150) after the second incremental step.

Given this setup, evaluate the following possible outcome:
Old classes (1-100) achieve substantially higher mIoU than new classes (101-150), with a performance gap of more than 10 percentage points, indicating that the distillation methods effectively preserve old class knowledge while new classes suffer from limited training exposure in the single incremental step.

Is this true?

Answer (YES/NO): NO